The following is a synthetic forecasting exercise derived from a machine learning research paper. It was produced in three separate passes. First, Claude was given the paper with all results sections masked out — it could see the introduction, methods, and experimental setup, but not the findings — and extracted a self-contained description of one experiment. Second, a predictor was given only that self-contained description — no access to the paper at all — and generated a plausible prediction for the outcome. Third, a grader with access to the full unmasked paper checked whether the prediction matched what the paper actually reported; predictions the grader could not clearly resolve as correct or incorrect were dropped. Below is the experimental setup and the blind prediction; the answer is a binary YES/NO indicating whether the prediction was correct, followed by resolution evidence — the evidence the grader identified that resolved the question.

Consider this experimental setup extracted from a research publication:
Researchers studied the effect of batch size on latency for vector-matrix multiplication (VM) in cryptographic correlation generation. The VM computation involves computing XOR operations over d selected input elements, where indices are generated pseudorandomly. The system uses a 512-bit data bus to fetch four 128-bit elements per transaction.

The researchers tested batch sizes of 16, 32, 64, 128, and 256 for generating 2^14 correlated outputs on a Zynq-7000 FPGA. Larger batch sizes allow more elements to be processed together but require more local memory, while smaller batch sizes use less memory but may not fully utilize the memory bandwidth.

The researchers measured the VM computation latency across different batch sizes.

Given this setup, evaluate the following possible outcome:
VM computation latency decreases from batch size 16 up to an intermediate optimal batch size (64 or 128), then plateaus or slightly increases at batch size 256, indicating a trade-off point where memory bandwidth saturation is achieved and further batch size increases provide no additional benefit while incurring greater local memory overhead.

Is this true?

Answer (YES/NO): NO